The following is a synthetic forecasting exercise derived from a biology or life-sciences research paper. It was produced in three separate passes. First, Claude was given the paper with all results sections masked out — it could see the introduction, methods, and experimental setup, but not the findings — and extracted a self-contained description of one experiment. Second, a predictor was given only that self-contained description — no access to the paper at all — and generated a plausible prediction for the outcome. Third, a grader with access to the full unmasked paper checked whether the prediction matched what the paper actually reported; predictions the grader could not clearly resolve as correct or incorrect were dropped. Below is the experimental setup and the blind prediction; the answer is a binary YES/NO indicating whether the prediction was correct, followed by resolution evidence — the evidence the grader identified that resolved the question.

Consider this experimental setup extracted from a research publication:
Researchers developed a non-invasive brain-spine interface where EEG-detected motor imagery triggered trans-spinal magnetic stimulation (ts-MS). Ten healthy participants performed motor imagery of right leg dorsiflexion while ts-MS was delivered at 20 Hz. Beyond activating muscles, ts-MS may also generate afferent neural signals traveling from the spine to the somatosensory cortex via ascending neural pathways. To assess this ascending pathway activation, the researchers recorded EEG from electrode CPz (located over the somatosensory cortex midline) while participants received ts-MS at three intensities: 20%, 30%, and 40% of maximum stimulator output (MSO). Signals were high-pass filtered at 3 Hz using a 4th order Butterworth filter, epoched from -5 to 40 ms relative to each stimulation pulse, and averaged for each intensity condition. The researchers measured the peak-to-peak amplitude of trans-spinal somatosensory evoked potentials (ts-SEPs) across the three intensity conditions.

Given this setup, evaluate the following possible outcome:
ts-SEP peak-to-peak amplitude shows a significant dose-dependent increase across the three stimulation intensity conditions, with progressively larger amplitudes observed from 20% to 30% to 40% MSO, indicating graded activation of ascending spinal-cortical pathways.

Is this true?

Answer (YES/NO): NO